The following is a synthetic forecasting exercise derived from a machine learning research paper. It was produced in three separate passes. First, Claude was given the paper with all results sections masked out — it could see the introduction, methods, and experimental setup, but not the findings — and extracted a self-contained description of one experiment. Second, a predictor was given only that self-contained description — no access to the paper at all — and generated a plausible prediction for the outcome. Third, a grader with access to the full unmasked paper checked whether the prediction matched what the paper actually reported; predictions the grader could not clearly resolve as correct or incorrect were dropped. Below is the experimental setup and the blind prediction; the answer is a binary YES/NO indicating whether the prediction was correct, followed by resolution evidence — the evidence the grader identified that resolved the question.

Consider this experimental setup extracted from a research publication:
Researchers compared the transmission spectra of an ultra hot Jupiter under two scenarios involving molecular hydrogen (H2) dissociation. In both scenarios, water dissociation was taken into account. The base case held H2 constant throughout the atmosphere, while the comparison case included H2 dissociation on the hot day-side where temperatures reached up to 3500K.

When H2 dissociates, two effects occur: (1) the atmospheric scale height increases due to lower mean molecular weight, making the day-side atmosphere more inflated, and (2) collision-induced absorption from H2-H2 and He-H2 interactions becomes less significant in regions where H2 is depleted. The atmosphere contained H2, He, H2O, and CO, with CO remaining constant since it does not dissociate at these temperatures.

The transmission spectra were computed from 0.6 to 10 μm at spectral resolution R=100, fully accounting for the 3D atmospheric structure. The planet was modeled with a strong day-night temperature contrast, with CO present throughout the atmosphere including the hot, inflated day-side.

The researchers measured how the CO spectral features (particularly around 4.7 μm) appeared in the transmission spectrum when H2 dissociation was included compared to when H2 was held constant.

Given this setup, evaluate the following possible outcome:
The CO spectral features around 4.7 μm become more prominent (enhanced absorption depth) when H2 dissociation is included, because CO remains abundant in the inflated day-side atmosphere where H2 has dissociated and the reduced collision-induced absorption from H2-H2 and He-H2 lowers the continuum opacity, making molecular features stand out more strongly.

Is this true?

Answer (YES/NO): YES